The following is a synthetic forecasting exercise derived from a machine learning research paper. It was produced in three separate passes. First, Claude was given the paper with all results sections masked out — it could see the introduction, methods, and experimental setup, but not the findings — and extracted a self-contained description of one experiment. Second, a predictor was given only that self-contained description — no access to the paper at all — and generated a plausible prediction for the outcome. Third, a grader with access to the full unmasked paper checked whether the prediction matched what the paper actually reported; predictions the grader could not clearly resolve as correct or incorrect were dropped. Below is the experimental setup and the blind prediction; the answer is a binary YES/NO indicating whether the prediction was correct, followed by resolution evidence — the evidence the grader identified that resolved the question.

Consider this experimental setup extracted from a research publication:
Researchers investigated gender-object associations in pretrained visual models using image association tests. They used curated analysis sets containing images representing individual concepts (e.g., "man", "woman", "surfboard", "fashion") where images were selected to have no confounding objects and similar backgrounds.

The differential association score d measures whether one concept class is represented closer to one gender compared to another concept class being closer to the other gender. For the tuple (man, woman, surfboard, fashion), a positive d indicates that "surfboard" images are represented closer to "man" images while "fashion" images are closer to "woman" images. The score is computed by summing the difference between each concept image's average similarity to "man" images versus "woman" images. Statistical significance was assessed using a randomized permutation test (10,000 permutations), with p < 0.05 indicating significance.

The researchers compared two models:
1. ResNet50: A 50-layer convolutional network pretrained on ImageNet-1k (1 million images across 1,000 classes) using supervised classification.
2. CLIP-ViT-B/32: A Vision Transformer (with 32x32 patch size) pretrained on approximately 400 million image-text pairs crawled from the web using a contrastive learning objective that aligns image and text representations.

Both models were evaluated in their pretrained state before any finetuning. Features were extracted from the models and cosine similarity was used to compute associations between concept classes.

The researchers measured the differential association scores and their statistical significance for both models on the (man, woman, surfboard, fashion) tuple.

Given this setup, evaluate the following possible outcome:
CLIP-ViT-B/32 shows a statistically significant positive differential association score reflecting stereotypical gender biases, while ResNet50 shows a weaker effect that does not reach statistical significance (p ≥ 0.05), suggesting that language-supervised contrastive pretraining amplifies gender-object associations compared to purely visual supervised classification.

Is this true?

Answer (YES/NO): YES